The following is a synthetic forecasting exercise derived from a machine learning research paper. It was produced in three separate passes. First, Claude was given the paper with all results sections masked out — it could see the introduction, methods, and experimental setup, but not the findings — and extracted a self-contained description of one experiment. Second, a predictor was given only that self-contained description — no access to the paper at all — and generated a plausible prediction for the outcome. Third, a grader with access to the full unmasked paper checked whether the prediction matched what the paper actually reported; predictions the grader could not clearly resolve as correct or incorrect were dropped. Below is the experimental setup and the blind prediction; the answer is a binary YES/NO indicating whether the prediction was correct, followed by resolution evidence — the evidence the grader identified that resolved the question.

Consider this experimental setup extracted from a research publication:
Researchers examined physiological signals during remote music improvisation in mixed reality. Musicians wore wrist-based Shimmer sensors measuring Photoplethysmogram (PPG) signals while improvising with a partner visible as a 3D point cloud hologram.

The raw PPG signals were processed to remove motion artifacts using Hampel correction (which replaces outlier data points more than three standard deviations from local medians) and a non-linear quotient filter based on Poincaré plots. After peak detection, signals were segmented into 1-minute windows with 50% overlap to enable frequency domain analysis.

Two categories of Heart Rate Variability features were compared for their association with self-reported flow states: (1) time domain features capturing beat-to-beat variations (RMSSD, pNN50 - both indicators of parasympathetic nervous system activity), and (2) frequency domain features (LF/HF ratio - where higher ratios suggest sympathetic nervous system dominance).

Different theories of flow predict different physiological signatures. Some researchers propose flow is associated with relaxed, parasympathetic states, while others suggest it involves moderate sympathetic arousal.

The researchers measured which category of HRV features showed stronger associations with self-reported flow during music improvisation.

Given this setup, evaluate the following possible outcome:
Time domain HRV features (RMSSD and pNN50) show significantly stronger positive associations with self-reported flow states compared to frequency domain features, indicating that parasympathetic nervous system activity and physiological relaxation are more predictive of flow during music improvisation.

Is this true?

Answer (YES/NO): NO